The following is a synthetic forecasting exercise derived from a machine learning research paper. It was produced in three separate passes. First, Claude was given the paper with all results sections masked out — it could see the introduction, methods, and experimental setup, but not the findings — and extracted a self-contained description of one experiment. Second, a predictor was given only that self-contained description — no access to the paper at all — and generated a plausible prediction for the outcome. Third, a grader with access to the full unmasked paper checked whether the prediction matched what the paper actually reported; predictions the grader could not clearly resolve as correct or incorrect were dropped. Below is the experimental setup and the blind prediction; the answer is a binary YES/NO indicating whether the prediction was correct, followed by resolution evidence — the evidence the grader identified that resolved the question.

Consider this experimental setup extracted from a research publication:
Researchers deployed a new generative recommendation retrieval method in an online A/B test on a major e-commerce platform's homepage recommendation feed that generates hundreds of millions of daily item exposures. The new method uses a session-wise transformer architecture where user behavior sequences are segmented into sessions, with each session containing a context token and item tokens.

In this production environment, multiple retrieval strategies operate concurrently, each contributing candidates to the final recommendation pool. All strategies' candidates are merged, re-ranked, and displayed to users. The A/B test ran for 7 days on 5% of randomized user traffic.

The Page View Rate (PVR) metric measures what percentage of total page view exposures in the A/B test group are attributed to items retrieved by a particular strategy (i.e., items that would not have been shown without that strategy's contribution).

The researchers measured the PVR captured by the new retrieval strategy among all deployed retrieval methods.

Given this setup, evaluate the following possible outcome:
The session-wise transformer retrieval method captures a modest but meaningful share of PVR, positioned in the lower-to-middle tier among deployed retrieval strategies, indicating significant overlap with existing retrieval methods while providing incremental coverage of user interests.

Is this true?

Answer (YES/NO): NO